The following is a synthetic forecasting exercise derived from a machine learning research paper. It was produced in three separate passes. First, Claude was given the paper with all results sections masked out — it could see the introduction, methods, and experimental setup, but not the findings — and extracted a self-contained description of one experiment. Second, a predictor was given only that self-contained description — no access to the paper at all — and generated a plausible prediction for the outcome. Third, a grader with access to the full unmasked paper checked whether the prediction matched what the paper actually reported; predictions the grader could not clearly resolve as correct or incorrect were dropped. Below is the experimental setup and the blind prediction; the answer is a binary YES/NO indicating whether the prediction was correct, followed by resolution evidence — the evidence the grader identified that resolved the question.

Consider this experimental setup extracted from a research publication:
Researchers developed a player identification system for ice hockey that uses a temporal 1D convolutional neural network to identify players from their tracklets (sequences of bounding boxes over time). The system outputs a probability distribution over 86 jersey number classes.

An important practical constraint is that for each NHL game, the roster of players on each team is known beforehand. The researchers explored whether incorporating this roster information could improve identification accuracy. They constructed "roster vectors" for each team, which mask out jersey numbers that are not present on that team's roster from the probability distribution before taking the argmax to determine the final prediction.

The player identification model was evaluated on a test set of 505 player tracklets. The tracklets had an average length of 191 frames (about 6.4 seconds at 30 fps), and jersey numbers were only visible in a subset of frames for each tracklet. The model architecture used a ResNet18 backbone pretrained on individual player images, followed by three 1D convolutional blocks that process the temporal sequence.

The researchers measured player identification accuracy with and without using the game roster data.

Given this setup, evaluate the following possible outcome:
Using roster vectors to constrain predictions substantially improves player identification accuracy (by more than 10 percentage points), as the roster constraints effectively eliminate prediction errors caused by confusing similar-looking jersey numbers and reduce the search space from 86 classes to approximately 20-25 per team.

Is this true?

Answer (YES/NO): NO